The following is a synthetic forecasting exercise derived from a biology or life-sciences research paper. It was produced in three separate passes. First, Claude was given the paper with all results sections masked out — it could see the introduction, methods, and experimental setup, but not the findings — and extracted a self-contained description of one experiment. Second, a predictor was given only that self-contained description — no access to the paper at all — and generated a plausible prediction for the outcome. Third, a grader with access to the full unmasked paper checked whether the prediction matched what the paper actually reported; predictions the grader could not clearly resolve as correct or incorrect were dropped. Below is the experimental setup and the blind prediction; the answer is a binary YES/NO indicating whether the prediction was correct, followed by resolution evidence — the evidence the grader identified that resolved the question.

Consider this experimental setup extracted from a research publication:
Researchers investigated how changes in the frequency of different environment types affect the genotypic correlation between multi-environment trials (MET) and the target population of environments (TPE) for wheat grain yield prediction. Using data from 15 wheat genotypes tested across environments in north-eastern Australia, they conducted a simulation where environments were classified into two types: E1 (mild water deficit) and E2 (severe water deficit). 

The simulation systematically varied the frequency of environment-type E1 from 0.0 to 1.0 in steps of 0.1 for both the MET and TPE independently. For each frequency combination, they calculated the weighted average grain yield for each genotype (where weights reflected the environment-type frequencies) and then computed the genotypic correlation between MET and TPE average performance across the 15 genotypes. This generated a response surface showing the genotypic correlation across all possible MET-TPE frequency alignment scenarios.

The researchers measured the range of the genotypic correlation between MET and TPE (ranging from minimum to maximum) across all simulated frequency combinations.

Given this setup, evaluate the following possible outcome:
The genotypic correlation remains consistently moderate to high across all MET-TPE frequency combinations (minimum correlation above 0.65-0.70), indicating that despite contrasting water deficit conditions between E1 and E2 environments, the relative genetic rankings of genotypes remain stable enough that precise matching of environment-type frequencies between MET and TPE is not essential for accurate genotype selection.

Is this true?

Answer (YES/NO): NO